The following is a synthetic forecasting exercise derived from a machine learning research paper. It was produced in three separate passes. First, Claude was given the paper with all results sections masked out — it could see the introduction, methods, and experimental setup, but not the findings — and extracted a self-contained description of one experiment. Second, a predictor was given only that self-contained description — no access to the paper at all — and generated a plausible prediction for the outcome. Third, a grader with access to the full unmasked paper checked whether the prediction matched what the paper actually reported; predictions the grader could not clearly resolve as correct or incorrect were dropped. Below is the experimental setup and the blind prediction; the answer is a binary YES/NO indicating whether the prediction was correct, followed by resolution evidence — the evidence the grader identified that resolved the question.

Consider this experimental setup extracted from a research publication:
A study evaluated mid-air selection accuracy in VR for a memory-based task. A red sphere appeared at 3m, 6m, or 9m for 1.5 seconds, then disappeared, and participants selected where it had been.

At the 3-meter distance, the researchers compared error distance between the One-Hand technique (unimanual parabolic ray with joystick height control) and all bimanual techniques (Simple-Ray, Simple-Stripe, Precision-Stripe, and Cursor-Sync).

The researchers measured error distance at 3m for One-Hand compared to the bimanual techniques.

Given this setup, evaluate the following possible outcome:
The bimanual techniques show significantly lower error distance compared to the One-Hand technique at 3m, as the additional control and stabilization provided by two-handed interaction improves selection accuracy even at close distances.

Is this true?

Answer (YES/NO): YES